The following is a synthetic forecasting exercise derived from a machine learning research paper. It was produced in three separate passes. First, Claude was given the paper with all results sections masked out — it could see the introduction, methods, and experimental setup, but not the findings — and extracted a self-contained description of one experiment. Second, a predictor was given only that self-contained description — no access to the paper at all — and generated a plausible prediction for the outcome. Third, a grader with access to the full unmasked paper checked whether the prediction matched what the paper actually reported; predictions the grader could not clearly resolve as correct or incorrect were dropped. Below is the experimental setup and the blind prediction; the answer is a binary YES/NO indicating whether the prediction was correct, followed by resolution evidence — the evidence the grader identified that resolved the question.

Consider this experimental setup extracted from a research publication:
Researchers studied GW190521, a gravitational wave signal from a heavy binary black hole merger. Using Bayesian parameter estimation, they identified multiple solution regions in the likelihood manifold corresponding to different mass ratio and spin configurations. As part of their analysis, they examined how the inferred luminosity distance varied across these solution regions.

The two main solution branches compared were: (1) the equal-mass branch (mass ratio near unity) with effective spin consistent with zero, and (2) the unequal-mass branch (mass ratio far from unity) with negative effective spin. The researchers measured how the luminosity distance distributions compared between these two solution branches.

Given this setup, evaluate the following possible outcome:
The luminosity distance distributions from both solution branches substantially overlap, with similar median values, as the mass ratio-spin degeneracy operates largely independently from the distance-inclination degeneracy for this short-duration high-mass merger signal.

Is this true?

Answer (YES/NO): NO